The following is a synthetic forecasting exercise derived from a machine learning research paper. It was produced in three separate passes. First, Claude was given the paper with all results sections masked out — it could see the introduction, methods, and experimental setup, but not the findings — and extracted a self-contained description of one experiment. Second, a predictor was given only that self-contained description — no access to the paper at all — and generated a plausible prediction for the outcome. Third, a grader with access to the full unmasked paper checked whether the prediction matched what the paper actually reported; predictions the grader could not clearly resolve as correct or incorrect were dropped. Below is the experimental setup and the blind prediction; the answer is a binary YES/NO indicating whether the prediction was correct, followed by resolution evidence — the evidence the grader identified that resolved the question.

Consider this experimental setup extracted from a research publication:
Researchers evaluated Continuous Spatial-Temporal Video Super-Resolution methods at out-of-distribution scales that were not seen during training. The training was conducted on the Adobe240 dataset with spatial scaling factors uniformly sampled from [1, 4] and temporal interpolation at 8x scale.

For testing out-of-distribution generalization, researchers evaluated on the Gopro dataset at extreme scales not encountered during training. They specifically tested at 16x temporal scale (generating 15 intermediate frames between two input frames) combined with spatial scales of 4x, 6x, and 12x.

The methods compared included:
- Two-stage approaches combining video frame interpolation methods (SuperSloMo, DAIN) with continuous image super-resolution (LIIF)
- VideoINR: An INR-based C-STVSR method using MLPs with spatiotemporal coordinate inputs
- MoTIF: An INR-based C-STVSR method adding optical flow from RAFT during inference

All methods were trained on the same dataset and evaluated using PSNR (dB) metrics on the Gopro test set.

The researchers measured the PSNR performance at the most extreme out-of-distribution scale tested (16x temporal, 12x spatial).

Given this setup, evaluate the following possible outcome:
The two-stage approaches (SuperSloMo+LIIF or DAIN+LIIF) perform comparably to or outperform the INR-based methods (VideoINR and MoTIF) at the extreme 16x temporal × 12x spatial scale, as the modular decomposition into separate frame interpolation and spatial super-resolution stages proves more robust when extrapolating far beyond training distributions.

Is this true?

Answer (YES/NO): NO